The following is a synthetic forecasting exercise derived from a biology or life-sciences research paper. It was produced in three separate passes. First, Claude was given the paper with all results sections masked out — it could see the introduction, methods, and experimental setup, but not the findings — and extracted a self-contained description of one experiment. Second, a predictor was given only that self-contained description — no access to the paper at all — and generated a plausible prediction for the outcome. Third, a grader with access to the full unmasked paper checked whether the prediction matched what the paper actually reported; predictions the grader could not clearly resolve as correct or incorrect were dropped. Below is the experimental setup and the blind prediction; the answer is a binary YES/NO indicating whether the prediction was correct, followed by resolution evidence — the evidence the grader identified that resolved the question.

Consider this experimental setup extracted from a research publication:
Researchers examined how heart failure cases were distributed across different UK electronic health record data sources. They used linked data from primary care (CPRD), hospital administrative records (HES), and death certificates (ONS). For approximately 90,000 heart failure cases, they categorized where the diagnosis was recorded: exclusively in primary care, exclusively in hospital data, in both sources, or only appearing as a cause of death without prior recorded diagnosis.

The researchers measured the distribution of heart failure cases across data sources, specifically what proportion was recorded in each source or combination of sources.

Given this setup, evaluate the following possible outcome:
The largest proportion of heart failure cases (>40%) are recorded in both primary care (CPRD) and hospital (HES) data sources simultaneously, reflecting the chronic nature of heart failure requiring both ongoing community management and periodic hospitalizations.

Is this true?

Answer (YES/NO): NO